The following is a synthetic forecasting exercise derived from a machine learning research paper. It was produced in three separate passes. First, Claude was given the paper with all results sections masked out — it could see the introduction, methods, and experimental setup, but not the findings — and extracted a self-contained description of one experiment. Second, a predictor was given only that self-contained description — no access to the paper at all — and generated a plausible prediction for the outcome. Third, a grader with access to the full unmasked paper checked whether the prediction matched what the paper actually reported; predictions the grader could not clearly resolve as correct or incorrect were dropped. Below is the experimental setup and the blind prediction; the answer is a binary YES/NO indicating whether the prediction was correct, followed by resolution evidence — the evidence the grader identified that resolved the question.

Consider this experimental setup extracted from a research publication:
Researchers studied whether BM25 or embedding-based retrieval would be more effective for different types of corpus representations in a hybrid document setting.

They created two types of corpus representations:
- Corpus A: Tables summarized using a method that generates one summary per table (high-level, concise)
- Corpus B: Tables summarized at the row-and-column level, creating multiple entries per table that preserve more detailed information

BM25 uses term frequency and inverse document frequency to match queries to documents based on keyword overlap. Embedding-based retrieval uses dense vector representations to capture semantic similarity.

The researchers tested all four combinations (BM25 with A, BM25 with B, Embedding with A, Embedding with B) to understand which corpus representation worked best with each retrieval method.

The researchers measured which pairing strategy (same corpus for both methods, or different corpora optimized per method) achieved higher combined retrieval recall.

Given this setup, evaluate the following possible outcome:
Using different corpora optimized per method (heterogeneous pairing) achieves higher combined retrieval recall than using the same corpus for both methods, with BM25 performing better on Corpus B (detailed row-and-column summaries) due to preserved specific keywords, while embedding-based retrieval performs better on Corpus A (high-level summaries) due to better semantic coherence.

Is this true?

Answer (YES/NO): NO